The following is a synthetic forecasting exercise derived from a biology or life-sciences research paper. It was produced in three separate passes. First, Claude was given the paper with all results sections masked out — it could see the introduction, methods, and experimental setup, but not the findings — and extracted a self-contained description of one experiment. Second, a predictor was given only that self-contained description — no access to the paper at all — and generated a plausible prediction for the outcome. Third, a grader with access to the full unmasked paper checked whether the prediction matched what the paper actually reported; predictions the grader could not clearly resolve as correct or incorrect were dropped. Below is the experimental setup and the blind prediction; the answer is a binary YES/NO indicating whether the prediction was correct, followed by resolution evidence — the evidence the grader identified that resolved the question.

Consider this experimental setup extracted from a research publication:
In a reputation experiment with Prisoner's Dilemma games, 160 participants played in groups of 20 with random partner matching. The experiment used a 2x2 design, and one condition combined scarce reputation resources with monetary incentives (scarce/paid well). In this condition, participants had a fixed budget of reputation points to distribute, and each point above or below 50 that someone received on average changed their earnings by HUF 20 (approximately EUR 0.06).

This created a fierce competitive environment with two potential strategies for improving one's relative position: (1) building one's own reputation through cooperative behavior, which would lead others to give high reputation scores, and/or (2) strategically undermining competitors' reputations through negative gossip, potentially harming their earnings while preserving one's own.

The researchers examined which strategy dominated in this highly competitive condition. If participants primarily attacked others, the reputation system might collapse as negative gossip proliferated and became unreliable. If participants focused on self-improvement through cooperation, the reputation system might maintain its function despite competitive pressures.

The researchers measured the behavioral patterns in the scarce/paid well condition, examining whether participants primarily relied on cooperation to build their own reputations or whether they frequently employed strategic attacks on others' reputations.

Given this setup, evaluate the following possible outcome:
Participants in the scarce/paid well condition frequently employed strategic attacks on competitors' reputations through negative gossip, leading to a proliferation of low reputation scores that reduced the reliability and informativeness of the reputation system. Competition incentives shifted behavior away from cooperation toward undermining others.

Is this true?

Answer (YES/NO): NO